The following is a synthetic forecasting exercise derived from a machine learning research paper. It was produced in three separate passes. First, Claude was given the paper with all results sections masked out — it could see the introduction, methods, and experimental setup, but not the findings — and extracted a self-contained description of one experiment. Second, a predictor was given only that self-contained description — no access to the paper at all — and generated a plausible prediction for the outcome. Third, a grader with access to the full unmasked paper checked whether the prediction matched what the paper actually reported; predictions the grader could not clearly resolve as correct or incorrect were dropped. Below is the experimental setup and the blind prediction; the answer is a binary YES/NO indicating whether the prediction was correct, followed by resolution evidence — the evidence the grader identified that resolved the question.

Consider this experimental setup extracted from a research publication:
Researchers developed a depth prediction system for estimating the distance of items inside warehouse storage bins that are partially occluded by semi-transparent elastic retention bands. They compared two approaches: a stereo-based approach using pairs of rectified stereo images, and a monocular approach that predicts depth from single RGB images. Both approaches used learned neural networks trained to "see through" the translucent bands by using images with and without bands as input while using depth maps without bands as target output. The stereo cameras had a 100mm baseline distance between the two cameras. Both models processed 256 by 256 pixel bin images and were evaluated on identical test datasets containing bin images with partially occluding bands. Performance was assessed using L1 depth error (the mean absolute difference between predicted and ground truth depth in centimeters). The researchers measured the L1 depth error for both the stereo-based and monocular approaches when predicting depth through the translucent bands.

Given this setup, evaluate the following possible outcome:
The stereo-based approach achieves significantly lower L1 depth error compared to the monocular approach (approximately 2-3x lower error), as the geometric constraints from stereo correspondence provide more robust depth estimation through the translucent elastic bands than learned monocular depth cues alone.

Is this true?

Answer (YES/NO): NO